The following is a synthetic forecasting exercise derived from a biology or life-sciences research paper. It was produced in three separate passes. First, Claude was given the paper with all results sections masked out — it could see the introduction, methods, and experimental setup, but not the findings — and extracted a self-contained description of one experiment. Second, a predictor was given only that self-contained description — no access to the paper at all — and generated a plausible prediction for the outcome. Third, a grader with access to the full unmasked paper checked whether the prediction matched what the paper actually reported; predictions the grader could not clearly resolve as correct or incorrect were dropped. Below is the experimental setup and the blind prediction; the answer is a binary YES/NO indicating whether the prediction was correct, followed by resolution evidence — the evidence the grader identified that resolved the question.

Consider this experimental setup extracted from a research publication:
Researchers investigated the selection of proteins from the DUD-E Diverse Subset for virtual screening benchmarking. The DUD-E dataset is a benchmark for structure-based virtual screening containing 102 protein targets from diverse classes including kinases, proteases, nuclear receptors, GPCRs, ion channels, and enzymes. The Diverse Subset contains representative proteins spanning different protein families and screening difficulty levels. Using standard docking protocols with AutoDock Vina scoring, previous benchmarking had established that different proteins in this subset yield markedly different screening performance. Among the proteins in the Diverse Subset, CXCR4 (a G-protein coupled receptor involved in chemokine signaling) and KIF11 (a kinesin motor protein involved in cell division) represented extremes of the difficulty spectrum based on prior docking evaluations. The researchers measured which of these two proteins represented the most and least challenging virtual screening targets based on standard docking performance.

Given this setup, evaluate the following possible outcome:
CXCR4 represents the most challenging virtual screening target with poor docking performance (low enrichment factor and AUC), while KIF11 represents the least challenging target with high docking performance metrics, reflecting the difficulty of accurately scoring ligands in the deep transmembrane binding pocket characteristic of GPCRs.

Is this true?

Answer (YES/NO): YES